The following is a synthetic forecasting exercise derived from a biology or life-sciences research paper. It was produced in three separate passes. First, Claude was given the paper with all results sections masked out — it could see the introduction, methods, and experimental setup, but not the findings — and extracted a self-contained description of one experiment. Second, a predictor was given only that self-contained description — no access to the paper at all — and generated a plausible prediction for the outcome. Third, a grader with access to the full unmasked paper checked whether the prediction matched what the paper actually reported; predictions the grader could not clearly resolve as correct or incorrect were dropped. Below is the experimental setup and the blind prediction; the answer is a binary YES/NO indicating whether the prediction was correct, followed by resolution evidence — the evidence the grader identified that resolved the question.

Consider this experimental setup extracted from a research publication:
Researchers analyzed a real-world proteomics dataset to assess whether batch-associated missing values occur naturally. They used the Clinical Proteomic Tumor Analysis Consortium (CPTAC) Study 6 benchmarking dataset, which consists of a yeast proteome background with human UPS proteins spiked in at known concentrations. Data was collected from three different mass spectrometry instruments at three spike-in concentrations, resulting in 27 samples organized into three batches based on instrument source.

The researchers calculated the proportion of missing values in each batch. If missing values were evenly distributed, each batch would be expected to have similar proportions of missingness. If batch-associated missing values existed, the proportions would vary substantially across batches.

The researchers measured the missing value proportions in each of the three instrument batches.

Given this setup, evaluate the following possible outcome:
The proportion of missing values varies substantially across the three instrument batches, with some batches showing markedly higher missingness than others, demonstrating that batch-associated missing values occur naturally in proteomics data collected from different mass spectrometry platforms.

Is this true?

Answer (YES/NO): YES